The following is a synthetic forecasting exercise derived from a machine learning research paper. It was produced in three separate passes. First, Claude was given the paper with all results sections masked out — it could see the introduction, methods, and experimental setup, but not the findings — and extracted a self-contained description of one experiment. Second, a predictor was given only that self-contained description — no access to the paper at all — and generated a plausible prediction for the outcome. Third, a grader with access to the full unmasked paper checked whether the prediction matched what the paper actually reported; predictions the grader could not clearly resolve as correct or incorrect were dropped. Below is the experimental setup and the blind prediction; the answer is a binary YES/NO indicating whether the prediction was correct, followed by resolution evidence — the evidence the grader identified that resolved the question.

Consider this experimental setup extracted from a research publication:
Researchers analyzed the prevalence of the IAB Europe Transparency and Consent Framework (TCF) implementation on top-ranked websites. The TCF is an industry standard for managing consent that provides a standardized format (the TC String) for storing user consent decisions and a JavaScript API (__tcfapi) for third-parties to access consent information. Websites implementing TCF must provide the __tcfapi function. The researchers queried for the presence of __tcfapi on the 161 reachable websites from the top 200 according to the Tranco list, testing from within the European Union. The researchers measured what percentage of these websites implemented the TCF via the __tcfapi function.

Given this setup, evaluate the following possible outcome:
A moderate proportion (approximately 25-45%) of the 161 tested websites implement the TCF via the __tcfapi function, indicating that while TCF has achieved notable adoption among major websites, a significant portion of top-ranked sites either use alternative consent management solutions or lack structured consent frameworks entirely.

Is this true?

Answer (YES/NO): NO